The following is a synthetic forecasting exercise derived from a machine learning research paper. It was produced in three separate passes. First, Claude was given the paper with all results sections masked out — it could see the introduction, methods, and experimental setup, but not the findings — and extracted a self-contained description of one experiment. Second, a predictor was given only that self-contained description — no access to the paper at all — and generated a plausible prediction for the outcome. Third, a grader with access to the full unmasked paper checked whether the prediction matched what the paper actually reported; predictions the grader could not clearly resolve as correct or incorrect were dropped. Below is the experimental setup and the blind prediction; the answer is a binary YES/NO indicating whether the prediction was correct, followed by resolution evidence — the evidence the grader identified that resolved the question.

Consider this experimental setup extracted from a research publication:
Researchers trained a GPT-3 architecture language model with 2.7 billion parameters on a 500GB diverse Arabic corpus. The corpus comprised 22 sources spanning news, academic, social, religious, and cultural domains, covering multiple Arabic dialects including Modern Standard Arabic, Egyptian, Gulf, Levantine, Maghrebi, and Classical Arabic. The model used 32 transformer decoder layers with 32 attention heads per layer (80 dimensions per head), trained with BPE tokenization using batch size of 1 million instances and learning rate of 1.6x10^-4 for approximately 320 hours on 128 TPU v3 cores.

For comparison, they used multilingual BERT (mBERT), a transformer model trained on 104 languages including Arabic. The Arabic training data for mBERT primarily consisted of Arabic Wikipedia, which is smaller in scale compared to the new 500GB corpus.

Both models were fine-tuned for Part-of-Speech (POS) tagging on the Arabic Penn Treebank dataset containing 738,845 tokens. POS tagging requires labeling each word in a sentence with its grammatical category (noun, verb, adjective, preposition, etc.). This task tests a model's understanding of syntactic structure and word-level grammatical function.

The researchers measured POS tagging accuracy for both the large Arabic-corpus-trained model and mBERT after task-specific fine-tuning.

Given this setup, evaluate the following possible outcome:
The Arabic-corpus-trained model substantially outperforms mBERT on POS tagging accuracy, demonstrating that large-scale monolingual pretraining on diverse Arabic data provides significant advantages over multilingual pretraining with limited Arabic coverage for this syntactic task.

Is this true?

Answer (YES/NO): YES